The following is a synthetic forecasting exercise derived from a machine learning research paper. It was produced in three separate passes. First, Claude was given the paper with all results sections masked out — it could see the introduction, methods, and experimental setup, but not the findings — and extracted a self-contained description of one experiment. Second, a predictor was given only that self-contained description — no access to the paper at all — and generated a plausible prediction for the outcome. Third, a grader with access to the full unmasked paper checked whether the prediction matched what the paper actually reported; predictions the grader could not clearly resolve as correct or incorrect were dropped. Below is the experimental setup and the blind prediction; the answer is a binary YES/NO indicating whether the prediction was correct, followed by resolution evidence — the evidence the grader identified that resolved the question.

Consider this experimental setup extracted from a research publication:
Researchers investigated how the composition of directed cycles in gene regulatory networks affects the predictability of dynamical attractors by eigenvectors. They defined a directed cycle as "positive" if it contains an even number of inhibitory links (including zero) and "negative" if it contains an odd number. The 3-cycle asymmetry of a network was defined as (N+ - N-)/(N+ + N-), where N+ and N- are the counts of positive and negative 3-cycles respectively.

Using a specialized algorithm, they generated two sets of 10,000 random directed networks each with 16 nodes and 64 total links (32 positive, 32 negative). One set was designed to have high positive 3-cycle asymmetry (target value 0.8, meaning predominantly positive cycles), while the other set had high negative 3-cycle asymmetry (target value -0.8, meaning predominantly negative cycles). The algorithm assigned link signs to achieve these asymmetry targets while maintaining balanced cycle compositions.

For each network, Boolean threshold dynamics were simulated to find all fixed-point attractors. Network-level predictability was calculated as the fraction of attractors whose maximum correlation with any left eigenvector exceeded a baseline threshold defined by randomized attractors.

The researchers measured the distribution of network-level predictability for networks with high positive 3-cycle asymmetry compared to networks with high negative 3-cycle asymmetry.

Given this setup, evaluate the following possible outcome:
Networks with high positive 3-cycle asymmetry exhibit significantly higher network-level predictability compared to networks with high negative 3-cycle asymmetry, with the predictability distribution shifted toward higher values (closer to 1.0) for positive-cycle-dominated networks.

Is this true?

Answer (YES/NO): YES